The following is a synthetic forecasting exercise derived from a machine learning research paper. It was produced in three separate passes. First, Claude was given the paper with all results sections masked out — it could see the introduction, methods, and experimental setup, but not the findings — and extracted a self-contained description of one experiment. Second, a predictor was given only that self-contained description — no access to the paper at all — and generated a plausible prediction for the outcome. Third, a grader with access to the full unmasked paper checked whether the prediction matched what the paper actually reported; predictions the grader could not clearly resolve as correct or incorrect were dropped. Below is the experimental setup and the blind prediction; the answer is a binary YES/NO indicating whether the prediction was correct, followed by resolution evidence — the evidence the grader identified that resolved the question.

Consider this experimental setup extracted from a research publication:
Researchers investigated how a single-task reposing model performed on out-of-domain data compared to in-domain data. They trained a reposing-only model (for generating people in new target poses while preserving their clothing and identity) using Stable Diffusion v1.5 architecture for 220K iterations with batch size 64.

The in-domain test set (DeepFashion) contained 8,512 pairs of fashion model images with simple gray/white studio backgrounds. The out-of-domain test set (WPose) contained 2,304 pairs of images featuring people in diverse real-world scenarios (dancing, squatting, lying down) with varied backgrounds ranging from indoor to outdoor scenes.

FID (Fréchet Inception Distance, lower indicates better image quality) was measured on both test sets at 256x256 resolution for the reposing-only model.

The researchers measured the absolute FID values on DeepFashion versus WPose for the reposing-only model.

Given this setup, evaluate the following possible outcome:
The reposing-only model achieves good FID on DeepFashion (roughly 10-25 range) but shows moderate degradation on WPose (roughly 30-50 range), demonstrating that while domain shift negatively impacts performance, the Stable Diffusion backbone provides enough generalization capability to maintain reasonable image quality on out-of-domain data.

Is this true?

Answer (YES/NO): NO